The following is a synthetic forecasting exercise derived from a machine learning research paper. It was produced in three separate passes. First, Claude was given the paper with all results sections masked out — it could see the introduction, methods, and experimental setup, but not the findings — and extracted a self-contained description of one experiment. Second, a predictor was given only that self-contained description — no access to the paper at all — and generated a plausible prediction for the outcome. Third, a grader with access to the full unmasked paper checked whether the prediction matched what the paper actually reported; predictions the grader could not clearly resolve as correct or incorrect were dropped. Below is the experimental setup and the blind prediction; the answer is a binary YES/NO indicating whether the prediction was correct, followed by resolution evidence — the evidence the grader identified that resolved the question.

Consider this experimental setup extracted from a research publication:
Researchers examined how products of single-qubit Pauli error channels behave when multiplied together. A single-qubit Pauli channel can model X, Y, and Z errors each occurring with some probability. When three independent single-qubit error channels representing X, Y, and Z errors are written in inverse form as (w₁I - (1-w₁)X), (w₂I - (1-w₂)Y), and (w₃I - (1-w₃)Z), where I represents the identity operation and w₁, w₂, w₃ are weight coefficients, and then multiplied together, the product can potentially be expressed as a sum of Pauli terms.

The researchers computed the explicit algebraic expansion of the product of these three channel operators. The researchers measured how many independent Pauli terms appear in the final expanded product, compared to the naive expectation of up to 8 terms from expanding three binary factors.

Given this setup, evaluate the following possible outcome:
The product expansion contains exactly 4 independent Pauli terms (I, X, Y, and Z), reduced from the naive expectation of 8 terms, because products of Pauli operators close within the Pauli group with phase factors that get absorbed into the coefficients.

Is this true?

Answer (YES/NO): YES